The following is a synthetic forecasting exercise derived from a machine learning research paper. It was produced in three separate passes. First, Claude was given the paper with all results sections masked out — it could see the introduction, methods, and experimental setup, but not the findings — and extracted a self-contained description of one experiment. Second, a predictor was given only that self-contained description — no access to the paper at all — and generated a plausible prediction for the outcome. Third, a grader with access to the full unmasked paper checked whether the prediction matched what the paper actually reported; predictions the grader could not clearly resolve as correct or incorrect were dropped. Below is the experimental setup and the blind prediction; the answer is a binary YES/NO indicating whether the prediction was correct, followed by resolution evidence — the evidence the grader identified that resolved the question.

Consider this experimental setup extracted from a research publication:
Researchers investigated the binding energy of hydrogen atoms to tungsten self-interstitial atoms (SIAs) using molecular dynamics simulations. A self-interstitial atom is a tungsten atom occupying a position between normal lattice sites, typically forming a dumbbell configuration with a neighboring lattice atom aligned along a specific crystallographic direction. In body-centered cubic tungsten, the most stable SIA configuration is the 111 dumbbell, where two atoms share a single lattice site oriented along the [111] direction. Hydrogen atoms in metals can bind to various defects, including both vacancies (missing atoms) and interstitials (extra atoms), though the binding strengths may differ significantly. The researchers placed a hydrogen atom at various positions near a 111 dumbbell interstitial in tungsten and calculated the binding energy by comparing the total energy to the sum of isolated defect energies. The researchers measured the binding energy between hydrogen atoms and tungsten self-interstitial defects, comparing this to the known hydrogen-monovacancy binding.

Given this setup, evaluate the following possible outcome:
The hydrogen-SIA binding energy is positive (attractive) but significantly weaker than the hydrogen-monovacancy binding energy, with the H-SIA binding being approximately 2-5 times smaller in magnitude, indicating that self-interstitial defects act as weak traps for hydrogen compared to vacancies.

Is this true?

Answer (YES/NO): YES